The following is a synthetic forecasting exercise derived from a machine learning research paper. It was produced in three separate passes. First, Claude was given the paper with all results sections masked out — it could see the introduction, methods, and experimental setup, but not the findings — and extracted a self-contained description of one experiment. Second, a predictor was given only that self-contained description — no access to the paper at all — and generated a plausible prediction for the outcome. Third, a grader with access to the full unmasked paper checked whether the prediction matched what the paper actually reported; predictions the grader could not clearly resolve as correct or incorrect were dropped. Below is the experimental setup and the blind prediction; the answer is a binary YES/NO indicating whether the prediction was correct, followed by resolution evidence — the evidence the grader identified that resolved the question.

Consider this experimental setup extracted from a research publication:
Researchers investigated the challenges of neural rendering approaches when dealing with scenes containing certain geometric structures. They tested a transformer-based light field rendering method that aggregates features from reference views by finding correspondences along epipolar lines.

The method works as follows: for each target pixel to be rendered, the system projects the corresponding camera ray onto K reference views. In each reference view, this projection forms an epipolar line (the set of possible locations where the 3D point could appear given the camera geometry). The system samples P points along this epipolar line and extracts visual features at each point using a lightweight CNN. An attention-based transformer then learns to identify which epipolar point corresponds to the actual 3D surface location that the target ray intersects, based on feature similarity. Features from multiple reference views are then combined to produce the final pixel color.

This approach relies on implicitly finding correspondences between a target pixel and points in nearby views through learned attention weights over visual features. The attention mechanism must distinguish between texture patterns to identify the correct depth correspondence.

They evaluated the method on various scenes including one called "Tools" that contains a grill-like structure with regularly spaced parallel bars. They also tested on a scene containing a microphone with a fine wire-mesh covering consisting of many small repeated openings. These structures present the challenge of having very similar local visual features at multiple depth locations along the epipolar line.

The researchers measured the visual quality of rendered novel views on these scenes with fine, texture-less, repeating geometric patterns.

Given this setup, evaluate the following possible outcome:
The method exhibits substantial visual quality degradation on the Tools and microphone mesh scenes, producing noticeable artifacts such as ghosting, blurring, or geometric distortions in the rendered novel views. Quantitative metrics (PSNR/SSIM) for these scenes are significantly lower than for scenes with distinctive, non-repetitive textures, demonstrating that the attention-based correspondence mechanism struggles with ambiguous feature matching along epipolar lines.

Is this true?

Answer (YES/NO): NO